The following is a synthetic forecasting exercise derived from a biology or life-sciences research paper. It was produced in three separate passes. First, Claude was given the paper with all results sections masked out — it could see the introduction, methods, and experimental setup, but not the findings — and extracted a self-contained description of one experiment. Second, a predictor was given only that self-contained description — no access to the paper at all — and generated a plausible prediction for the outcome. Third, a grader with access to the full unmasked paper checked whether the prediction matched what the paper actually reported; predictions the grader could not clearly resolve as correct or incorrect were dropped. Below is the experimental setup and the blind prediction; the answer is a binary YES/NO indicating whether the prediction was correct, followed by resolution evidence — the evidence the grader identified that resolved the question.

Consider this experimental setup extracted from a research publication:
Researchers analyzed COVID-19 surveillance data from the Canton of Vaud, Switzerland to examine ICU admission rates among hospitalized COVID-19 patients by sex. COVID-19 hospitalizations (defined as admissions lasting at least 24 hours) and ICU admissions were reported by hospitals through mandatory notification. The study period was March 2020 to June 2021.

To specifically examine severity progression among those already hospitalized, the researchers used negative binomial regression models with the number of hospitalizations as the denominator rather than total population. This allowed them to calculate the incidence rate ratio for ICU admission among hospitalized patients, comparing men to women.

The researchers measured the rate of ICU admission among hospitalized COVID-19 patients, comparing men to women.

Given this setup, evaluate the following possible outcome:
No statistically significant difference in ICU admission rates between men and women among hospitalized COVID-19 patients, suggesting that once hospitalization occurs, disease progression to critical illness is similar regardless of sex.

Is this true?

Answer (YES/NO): NO